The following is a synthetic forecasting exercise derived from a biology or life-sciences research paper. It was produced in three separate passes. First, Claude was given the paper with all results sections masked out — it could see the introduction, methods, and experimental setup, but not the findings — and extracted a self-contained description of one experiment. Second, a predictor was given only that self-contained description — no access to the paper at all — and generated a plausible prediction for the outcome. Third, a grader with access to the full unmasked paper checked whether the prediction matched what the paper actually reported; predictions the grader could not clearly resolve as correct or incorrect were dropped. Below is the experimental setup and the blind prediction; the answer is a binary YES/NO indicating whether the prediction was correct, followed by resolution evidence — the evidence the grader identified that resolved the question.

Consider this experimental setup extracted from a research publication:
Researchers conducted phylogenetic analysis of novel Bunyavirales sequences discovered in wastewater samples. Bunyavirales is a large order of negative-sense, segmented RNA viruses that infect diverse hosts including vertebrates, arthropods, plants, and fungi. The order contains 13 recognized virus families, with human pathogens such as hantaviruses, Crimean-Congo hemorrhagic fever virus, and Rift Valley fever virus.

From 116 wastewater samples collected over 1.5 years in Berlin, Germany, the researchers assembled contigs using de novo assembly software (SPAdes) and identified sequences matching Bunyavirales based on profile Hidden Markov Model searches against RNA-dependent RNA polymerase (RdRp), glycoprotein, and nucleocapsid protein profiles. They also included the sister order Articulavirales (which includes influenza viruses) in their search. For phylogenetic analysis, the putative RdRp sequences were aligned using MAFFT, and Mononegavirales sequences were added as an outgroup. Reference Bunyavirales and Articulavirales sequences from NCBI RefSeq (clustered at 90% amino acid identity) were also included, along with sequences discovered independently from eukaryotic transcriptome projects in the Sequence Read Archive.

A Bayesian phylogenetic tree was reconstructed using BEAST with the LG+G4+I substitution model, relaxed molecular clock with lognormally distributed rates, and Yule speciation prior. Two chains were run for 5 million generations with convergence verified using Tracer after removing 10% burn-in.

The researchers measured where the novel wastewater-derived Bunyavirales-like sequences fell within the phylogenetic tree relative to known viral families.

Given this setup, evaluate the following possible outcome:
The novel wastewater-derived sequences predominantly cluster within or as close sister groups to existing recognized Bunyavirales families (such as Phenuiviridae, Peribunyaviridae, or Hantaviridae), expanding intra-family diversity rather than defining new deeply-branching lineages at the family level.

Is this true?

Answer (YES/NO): NO